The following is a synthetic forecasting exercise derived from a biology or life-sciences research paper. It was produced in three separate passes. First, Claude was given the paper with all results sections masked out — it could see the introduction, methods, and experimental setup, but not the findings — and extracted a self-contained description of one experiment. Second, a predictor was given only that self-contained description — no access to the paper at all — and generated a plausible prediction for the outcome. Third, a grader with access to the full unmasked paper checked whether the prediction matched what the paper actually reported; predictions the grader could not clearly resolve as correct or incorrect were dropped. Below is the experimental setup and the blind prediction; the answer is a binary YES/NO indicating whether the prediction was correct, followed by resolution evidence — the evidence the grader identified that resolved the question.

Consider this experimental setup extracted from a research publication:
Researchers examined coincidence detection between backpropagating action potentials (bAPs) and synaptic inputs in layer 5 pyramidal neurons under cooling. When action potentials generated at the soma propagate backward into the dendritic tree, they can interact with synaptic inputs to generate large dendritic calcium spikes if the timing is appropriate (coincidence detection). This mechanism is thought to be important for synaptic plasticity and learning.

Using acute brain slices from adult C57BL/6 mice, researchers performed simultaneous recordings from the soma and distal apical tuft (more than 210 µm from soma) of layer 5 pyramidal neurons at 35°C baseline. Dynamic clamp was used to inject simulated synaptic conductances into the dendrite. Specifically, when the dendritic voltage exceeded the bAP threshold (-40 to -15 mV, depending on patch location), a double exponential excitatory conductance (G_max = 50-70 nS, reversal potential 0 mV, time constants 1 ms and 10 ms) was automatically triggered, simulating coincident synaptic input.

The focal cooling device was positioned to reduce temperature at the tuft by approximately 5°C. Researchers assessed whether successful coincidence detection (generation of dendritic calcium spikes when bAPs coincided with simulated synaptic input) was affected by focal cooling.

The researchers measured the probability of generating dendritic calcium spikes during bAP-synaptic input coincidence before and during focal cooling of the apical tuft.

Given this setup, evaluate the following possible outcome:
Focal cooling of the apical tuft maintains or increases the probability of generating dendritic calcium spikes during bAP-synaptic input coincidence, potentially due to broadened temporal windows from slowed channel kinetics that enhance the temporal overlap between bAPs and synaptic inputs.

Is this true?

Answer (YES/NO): YES